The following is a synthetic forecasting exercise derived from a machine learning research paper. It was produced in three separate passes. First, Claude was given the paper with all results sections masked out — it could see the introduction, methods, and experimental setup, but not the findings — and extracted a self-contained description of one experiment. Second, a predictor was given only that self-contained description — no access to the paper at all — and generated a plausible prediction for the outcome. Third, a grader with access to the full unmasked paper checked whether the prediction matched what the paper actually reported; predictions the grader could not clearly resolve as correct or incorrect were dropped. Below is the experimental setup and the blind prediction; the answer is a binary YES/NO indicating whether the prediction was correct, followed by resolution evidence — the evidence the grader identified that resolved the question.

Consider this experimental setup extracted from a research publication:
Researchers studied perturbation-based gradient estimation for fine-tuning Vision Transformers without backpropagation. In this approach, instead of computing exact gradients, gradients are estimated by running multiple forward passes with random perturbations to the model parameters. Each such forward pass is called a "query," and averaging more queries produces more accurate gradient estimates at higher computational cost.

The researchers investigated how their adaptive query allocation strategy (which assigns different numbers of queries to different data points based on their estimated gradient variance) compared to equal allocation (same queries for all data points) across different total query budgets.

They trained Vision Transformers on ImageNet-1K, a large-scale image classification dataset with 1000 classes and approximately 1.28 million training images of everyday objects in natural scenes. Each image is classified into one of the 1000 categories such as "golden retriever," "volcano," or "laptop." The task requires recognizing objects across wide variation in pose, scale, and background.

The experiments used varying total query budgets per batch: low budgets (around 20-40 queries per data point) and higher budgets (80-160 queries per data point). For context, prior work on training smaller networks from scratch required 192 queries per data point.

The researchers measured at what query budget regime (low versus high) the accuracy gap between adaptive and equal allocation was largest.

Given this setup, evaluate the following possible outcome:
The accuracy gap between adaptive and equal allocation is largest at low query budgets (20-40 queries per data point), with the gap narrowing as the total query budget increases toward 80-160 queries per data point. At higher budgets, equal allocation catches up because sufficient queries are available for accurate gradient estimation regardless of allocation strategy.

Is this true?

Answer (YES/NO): NO